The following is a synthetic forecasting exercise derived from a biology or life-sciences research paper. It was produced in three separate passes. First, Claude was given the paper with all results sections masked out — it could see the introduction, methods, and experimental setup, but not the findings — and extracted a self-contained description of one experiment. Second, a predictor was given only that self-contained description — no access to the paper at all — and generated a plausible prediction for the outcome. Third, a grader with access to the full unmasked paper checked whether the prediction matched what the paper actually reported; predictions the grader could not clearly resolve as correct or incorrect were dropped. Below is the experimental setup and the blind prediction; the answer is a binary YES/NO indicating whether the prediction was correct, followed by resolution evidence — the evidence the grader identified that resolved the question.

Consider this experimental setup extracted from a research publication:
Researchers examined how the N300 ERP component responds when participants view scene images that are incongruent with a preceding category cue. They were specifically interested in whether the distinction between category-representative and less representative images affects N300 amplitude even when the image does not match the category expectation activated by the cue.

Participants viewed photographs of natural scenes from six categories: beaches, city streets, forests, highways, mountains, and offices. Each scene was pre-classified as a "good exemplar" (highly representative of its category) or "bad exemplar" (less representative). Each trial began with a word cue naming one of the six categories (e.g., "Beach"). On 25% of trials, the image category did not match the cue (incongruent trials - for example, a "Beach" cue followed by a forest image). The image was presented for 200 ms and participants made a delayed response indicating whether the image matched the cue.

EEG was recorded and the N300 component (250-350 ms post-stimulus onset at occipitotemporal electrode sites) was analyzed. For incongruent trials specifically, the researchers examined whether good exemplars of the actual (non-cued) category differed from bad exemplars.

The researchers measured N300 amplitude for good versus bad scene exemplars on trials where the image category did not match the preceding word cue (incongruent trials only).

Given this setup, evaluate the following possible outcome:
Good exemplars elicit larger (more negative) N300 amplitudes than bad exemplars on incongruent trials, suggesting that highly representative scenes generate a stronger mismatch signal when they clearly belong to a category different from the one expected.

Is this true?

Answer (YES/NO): NO